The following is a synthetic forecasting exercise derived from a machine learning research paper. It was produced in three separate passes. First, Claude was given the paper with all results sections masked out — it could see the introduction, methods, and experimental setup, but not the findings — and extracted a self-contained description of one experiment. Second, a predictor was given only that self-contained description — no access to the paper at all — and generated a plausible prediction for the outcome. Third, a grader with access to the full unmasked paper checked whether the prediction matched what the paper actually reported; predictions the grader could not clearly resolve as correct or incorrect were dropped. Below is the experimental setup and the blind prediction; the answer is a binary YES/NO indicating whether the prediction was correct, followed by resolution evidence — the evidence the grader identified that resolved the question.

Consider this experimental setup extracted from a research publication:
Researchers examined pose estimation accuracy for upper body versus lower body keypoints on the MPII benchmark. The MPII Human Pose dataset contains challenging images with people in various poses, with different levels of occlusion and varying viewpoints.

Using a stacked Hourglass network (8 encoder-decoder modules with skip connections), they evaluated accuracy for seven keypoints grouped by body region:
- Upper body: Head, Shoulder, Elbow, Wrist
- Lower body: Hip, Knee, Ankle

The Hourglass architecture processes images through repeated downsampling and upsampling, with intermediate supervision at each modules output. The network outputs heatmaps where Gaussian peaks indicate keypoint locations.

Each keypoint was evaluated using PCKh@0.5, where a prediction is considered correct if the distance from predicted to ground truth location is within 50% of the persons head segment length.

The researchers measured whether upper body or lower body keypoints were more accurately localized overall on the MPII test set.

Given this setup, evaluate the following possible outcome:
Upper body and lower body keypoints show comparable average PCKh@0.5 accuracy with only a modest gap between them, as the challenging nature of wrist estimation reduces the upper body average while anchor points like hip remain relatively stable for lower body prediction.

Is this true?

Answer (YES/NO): NO